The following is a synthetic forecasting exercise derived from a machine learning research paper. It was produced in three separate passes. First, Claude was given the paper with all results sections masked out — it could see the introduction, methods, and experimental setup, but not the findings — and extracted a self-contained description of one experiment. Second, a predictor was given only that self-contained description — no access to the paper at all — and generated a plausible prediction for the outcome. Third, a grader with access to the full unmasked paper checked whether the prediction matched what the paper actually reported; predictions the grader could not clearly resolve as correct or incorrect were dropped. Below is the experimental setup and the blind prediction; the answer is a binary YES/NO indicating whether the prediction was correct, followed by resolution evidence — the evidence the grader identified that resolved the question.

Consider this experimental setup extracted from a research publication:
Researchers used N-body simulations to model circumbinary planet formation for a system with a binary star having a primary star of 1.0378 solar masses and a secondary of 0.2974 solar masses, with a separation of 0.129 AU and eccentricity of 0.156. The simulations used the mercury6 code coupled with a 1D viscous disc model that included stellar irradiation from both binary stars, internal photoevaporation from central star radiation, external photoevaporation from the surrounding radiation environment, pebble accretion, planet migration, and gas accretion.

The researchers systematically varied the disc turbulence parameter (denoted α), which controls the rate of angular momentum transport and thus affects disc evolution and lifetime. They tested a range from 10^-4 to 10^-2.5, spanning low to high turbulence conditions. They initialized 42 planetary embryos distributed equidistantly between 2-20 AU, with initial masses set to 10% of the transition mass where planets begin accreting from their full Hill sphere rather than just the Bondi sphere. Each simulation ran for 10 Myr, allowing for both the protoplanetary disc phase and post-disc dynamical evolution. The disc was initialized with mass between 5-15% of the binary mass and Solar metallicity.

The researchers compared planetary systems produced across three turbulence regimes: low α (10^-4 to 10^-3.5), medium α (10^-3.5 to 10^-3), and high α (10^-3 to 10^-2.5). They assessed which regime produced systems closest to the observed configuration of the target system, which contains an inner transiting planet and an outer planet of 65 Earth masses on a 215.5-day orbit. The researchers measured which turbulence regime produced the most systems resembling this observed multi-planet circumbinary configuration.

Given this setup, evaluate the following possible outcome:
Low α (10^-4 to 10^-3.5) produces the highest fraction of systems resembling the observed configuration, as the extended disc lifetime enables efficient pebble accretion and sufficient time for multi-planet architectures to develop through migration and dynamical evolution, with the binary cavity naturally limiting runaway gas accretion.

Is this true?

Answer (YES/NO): YES